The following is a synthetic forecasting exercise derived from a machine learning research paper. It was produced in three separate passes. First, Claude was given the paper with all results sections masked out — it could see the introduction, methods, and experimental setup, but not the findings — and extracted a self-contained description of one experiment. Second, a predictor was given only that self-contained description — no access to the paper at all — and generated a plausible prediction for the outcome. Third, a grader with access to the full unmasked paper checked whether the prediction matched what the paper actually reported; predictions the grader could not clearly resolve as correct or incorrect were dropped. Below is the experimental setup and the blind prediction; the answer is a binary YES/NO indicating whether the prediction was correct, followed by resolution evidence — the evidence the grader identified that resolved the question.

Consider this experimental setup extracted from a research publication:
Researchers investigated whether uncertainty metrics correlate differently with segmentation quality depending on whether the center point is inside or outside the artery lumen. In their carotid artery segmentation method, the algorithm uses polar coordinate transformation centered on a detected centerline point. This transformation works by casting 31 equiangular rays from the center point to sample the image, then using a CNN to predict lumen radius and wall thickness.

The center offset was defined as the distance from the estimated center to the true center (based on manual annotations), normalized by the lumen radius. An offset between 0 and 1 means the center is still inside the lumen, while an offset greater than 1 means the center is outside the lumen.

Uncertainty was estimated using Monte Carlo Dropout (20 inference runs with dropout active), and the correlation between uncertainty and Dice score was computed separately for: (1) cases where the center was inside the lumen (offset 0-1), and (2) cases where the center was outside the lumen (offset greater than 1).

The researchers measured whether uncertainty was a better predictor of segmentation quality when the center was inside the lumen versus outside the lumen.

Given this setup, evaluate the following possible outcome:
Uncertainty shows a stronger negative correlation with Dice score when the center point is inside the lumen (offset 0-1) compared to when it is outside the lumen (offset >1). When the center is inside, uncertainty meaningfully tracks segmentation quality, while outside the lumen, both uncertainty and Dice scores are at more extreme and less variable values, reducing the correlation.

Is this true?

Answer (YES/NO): YES